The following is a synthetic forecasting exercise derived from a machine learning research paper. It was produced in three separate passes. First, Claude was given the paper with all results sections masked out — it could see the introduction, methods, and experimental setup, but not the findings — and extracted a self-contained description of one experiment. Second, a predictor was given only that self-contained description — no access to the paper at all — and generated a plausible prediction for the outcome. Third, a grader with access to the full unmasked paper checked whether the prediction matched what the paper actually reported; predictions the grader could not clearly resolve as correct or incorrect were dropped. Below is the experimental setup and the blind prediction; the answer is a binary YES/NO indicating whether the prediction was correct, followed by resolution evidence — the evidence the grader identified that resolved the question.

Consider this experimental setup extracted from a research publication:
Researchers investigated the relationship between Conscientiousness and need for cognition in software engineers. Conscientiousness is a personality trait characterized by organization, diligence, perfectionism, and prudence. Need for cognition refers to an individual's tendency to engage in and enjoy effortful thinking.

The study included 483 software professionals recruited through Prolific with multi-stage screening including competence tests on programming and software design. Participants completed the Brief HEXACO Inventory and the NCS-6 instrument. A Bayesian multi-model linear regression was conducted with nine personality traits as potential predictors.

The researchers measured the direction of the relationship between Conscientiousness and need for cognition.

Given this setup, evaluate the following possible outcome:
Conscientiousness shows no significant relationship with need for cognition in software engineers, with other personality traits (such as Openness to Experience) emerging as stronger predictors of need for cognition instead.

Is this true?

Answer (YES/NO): NO